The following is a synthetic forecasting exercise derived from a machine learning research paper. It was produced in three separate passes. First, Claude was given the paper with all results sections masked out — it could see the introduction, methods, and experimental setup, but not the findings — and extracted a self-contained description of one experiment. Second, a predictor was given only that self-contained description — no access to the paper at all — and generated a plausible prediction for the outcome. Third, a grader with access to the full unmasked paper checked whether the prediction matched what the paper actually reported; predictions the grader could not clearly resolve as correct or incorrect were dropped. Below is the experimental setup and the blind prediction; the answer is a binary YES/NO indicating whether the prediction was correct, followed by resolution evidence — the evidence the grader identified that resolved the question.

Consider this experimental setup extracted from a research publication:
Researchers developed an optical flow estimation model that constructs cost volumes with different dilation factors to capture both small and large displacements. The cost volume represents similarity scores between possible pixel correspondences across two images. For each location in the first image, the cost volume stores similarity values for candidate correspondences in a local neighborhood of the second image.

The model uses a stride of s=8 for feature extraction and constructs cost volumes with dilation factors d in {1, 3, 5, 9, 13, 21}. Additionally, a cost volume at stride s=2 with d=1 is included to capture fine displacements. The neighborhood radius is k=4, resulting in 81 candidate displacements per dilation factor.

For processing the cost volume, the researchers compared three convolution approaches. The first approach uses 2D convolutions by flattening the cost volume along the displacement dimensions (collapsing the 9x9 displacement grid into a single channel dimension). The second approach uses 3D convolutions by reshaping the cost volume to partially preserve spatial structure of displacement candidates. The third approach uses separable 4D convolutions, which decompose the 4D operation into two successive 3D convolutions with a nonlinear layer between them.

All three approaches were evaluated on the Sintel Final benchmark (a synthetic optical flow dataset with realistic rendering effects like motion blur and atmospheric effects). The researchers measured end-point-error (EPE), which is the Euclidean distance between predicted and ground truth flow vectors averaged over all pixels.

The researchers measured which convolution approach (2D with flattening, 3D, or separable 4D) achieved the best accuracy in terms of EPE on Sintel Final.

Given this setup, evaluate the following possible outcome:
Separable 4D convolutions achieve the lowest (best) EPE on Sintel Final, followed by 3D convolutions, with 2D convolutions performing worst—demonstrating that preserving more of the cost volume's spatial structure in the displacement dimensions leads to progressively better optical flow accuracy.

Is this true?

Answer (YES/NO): NO